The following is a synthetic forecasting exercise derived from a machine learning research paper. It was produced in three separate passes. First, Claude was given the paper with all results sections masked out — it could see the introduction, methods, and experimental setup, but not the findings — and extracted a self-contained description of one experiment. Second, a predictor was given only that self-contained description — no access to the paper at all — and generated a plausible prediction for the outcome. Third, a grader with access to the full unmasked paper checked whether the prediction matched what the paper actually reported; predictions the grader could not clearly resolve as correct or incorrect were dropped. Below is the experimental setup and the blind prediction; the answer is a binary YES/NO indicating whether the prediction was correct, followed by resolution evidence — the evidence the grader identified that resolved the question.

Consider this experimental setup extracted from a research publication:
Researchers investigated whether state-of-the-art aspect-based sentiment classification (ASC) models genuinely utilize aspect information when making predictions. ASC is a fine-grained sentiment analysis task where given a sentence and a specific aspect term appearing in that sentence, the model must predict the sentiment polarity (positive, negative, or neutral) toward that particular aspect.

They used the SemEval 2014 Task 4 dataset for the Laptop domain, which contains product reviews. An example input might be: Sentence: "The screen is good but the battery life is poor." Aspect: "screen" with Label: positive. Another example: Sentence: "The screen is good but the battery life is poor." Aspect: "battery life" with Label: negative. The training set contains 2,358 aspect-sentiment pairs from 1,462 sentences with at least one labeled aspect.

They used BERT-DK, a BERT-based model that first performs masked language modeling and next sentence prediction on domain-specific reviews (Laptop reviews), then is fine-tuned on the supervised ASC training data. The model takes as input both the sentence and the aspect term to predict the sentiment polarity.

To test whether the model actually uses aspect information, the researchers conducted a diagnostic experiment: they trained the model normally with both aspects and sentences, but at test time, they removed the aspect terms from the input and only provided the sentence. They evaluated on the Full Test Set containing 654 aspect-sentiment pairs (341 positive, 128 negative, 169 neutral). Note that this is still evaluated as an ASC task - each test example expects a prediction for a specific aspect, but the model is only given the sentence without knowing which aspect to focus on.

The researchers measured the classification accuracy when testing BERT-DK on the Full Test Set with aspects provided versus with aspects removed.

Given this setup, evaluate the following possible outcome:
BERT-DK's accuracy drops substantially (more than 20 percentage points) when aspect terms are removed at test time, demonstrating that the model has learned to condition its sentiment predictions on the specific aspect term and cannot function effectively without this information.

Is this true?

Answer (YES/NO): NO